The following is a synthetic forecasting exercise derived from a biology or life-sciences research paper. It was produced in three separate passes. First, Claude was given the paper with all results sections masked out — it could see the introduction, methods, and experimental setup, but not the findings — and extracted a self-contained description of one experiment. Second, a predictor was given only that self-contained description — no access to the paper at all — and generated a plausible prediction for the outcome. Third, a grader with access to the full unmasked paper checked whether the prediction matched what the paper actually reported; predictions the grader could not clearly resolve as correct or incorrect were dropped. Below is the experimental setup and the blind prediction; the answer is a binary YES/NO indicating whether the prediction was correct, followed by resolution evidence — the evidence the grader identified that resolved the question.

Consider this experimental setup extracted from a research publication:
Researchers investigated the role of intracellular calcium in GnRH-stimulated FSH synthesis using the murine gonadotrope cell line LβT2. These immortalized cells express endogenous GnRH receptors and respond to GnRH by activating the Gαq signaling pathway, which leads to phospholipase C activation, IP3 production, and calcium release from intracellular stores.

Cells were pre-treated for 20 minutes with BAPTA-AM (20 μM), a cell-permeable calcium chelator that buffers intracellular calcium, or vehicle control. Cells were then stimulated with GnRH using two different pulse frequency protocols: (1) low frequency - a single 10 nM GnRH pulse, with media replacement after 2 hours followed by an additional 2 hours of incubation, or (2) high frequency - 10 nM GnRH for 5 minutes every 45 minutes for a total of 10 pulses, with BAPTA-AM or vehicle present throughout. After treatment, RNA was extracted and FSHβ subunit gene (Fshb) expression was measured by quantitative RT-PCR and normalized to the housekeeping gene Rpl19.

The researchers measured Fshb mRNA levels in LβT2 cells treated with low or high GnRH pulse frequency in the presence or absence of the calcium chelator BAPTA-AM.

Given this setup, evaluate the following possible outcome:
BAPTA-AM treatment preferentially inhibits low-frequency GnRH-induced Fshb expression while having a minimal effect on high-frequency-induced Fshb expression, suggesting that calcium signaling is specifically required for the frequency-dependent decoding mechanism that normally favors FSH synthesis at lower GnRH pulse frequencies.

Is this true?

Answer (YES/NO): NO